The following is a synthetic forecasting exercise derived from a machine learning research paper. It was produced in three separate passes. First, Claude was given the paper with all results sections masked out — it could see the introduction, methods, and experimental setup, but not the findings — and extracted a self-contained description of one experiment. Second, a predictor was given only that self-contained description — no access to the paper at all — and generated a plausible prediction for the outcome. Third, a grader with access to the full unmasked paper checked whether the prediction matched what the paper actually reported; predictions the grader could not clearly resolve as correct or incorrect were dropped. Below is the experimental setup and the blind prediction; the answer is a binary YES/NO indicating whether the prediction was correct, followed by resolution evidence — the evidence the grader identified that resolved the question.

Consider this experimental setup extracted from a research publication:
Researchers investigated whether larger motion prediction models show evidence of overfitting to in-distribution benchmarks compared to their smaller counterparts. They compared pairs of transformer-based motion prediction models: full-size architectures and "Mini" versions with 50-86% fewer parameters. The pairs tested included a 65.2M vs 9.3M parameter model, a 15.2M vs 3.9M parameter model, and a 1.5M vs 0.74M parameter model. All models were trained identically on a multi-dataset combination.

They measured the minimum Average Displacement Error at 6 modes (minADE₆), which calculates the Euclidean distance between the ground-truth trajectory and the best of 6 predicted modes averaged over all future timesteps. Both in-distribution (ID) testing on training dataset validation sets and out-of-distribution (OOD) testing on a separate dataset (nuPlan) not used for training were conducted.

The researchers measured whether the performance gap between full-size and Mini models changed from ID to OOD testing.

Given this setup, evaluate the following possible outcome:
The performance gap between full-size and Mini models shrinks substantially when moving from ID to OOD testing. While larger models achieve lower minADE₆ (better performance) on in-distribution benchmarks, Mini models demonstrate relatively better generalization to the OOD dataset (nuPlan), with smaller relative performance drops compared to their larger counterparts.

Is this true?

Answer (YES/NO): YES